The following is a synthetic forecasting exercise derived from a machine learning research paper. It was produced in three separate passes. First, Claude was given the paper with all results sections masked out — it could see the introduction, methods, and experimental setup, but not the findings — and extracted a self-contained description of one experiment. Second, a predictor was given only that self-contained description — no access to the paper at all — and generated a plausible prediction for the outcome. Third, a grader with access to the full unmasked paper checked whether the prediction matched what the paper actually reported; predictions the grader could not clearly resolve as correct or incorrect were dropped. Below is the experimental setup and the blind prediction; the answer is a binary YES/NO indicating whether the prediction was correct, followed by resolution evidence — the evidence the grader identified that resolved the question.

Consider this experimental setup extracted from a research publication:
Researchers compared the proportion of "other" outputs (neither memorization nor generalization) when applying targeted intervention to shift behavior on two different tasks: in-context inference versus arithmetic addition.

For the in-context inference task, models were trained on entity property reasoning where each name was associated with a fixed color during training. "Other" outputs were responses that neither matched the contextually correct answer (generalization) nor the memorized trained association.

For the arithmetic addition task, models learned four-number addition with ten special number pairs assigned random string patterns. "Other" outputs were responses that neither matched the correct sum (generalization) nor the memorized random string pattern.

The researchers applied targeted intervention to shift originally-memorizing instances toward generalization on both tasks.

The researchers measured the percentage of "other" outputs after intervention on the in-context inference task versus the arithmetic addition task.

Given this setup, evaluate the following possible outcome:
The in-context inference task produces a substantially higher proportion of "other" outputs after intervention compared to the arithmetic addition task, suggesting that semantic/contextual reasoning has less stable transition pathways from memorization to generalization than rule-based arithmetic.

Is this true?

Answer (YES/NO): YES